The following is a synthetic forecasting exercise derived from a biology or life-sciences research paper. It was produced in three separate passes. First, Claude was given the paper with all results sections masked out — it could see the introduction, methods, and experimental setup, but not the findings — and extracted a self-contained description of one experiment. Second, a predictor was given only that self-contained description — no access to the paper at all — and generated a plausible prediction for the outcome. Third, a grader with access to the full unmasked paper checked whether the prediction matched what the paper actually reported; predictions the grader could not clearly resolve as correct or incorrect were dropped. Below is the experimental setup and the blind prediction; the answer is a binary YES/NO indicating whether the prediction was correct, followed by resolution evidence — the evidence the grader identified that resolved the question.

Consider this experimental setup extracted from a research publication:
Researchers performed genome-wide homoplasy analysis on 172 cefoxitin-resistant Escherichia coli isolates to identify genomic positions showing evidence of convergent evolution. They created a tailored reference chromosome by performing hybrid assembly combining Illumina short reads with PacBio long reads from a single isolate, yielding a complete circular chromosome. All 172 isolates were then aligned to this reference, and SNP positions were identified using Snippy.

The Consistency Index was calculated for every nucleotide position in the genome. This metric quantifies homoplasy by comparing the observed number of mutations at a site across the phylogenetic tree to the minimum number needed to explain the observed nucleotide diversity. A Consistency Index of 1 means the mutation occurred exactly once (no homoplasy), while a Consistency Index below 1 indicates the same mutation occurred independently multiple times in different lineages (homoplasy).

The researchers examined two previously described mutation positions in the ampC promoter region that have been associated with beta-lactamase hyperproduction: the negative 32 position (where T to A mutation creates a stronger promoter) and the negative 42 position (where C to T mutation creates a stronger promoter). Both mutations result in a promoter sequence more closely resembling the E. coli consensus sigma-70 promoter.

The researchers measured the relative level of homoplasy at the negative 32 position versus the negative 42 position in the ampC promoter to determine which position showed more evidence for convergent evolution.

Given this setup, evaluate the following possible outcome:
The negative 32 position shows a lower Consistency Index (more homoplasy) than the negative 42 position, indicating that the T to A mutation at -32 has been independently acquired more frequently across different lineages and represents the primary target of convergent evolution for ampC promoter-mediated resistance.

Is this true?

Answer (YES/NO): NO